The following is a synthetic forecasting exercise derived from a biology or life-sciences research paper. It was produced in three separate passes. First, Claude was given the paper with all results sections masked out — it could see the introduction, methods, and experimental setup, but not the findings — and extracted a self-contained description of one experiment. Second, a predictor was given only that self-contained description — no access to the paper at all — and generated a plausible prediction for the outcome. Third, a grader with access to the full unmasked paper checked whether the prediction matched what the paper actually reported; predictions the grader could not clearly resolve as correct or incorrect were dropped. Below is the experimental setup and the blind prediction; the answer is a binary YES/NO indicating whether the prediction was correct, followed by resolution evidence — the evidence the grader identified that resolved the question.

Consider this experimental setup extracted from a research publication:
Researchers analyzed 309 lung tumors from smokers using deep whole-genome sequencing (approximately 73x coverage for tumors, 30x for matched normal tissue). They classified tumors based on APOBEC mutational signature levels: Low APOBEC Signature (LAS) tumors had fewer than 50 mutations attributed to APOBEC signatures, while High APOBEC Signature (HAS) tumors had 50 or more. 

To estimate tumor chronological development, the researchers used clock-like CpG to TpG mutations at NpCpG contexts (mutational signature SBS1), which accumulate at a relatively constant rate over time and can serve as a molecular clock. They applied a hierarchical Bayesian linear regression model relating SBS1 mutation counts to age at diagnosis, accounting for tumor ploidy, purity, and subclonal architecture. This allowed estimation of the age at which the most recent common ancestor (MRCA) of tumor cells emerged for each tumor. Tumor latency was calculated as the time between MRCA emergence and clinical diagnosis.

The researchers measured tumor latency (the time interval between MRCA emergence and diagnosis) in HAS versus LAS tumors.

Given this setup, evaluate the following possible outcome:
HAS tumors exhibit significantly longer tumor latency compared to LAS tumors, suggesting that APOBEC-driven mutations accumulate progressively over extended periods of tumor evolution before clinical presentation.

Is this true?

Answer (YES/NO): NO